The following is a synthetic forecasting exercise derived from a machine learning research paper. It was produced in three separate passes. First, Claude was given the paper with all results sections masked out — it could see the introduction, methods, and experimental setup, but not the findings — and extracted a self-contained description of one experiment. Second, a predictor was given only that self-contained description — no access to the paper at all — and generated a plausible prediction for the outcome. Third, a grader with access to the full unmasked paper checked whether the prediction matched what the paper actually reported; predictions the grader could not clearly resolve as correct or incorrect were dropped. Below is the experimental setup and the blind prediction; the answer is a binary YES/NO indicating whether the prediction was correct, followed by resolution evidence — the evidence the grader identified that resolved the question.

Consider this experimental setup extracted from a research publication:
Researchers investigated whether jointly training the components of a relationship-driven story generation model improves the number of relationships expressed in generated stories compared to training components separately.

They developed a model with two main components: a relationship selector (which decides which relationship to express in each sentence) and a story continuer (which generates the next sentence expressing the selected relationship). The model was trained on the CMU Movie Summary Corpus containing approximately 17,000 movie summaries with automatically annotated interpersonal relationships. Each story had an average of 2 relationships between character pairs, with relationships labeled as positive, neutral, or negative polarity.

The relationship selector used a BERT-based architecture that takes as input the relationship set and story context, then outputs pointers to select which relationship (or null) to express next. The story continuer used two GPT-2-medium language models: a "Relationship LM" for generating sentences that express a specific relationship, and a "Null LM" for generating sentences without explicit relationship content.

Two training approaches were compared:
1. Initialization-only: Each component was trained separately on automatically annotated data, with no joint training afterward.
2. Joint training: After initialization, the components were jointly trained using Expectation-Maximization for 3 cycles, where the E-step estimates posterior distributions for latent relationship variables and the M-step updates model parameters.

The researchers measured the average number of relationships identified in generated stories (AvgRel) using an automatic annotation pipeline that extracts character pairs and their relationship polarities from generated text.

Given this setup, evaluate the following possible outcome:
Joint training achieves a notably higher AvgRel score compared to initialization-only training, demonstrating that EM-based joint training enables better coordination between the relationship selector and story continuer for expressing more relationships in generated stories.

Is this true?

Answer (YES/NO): YES